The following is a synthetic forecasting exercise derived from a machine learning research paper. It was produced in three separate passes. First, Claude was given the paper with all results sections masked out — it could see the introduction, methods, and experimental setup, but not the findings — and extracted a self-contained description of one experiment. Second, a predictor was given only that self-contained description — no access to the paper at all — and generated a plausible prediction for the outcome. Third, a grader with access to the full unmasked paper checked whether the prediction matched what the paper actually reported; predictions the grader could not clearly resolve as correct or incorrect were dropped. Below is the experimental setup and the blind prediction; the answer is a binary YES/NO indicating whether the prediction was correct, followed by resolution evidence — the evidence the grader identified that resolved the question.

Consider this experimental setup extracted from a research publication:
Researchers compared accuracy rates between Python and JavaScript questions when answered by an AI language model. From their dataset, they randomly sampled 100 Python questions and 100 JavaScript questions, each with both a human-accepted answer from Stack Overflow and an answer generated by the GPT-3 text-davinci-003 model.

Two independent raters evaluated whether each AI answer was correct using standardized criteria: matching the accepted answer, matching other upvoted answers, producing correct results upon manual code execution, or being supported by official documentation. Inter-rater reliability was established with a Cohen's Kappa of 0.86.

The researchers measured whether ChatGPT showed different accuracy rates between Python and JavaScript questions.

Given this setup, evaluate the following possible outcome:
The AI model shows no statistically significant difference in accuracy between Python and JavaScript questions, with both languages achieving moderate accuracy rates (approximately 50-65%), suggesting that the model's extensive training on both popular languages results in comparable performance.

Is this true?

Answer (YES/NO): NO